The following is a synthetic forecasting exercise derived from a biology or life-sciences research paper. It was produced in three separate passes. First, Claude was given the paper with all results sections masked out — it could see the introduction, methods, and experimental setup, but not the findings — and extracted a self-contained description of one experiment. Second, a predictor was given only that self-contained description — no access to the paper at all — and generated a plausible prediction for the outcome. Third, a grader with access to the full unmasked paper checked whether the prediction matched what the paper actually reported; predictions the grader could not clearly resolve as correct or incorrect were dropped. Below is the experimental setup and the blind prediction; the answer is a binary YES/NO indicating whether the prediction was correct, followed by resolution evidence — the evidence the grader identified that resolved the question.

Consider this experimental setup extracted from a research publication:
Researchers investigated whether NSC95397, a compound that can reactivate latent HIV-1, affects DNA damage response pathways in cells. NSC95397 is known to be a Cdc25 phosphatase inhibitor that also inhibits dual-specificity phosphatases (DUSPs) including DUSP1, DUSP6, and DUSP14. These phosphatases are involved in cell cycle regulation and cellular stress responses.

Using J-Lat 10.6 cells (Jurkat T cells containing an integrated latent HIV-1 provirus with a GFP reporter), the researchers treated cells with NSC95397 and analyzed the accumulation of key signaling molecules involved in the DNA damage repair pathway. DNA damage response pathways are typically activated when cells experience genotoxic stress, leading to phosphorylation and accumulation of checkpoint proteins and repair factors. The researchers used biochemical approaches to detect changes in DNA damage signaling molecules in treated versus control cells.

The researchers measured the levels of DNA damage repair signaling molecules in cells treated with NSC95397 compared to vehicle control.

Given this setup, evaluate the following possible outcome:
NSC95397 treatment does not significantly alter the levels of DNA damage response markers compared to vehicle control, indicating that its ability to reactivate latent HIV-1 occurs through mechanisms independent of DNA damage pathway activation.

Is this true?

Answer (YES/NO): NO